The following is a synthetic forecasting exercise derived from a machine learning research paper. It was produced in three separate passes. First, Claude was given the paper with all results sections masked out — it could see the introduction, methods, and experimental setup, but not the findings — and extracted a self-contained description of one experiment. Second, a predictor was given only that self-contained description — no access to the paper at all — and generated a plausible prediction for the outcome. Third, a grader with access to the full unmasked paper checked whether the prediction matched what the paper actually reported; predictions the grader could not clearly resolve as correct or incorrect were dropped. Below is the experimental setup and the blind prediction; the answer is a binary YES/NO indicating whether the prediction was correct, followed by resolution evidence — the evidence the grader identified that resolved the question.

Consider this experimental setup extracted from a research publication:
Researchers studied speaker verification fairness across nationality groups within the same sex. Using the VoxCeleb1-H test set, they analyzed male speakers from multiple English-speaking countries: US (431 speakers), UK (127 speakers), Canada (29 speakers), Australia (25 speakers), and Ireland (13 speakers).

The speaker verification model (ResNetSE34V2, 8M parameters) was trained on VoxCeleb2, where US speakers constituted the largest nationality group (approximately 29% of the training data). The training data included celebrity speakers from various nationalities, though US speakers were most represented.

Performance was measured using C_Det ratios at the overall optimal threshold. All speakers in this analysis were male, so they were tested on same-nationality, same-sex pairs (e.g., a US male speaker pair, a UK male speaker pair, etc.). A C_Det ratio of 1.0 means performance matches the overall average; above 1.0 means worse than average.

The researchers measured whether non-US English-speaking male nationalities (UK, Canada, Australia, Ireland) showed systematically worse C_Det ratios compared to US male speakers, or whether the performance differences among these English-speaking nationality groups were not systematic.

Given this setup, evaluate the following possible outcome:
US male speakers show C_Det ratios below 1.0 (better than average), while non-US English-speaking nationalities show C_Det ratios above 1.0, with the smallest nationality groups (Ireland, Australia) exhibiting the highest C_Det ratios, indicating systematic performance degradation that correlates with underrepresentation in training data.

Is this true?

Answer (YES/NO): NO